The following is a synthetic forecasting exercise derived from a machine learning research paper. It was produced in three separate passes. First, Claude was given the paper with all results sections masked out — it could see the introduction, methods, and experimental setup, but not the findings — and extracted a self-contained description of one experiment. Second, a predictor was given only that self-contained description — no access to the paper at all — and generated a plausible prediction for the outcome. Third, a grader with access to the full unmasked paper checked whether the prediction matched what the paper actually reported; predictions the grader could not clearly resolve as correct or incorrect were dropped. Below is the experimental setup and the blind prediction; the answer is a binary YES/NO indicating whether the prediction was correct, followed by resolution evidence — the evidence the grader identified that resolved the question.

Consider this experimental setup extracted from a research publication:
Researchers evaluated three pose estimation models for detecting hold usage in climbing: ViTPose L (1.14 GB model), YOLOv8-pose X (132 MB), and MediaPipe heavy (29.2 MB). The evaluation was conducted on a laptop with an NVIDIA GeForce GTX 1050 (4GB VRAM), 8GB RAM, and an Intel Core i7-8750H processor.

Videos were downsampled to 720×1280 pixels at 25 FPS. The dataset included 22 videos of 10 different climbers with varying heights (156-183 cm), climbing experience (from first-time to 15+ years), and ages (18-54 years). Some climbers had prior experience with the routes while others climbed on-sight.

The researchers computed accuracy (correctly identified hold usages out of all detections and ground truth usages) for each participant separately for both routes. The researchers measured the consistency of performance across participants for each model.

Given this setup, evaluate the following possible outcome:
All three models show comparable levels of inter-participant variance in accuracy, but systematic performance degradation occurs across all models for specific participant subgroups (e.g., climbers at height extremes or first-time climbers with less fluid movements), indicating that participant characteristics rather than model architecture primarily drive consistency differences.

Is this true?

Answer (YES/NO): NO